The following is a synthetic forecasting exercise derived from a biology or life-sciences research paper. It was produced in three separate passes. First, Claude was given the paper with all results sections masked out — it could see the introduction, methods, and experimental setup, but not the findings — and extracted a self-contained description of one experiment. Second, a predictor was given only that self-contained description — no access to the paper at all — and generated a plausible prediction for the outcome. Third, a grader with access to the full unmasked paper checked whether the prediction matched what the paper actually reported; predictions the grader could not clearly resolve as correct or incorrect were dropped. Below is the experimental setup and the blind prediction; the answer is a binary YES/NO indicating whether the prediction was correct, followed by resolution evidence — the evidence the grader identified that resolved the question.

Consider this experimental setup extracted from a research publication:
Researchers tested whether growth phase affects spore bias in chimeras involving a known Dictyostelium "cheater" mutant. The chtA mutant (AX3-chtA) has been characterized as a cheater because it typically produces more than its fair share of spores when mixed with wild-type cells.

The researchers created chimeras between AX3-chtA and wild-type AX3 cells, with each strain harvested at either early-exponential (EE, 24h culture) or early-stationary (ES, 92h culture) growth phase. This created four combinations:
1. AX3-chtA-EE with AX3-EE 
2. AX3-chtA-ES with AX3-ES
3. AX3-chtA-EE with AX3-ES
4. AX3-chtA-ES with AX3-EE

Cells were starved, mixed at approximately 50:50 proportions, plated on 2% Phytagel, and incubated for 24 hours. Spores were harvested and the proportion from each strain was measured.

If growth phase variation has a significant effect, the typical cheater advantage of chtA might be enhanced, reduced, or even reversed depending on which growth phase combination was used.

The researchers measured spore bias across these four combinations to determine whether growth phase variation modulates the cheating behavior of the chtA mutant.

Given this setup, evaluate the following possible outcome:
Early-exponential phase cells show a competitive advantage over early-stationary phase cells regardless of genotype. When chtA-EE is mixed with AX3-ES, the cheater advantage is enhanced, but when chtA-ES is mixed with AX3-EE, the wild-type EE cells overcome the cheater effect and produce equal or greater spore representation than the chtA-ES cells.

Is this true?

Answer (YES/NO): NO